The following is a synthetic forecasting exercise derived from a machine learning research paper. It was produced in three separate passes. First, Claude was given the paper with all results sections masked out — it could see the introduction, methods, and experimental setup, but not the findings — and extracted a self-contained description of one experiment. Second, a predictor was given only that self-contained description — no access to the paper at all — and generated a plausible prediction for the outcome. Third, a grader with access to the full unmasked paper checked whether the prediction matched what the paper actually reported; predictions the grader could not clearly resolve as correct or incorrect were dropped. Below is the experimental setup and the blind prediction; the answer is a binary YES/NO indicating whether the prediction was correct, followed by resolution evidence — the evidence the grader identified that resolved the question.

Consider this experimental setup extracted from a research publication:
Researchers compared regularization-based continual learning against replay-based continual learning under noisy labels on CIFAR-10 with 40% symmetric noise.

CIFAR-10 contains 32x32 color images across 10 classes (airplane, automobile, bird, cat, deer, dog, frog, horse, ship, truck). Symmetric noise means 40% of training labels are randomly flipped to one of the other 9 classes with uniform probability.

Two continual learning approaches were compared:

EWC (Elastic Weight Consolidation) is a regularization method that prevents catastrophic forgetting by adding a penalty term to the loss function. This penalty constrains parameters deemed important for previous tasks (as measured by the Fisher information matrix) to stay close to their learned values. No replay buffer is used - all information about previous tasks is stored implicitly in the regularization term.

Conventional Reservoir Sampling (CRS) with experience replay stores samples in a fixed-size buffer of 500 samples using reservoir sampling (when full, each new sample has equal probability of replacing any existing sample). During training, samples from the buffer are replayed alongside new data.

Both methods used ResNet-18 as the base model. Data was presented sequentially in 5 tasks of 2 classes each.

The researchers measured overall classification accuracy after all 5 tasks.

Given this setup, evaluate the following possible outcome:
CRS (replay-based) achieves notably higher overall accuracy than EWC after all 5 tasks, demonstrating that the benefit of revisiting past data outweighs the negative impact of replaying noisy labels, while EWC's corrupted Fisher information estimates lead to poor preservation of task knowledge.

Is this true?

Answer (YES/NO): NO